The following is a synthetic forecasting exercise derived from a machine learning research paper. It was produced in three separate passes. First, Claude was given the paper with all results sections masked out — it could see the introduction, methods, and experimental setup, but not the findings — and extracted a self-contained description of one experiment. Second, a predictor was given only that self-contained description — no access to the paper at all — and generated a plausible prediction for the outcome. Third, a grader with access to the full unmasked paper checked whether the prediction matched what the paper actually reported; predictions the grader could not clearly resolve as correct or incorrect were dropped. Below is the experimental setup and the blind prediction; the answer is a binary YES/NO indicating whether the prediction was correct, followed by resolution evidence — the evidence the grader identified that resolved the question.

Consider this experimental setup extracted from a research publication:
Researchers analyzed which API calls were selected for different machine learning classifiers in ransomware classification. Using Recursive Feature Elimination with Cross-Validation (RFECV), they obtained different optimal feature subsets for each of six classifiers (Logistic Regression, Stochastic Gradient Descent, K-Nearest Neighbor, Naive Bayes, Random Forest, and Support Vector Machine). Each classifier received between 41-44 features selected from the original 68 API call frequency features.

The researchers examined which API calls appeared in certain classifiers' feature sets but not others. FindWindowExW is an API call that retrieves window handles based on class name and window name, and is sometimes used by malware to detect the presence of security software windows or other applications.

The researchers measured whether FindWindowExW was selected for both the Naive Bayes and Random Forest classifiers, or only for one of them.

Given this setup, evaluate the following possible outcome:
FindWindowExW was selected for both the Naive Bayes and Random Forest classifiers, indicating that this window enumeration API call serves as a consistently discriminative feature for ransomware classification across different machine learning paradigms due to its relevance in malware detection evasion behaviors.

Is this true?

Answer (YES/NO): NO